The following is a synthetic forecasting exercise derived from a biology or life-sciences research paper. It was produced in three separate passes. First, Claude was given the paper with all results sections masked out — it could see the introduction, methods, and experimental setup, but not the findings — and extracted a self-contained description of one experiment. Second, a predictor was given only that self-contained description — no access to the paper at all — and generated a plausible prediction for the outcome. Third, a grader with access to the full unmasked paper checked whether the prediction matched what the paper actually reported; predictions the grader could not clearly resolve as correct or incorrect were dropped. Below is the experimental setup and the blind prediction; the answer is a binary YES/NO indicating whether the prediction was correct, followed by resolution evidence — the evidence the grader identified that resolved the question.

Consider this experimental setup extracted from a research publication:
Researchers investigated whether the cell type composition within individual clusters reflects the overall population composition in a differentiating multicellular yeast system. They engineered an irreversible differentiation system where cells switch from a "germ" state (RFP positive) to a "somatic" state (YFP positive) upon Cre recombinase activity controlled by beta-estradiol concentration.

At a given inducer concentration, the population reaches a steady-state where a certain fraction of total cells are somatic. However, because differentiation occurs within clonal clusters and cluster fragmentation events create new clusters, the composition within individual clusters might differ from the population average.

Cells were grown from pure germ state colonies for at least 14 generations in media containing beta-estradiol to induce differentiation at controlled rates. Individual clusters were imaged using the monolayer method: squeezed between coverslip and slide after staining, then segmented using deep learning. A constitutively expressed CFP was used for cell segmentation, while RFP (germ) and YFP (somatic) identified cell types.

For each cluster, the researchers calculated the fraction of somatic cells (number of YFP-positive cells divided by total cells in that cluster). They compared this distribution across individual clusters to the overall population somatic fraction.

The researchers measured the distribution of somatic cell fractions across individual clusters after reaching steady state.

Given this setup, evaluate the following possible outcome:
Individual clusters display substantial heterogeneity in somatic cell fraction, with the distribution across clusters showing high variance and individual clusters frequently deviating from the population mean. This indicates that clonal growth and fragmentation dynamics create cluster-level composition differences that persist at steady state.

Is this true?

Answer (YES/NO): NO